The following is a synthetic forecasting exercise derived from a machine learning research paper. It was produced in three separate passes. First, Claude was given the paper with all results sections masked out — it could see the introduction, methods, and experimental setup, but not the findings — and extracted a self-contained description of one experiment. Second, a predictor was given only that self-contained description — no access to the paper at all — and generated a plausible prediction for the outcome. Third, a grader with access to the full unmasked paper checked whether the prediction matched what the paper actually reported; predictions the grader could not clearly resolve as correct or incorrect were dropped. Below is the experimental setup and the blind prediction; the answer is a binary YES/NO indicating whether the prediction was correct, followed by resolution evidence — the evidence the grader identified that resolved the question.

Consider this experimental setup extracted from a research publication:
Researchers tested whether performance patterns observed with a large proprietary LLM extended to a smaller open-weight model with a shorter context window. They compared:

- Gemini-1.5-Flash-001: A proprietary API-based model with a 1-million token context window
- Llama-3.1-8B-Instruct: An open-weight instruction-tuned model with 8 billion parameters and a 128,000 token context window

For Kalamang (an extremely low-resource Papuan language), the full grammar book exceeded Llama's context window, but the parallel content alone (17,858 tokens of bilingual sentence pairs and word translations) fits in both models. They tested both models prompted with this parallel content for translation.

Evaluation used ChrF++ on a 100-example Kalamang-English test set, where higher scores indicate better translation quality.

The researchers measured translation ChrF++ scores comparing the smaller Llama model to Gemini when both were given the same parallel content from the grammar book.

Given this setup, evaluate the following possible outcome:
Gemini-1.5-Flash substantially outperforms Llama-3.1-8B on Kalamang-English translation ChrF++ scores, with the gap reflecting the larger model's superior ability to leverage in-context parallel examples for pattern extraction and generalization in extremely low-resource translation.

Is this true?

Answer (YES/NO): YES